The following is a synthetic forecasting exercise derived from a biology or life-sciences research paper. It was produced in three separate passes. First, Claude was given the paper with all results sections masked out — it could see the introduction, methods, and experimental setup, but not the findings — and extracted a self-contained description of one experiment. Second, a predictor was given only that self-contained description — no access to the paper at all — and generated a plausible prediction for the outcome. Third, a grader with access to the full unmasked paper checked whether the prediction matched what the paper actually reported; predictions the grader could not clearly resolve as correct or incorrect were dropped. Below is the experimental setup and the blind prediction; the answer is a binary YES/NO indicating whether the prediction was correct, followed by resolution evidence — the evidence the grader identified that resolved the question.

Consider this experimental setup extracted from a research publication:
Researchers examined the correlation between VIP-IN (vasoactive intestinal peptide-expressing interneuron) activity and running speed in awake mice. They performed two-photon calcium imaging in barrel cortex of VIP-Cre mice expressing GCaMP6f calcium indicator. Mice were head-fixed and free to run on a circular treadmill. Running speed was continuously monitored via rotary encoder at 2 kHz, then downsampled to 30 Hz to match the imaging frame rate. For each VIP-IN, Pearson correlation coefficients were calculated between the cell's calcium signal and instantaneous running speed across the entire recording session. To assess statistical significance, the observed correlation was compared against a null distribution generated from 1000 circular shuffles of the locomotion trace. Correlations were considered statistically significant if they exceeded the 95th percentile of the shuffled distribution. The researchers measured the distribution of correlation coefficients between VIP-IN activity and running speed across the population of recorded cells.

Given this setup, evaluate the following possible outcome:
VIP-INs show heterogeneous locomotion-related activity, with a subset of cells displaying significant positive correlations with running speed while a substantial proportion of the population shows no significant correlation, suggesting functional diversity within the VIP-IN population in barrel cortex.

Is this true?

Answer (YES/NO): NO